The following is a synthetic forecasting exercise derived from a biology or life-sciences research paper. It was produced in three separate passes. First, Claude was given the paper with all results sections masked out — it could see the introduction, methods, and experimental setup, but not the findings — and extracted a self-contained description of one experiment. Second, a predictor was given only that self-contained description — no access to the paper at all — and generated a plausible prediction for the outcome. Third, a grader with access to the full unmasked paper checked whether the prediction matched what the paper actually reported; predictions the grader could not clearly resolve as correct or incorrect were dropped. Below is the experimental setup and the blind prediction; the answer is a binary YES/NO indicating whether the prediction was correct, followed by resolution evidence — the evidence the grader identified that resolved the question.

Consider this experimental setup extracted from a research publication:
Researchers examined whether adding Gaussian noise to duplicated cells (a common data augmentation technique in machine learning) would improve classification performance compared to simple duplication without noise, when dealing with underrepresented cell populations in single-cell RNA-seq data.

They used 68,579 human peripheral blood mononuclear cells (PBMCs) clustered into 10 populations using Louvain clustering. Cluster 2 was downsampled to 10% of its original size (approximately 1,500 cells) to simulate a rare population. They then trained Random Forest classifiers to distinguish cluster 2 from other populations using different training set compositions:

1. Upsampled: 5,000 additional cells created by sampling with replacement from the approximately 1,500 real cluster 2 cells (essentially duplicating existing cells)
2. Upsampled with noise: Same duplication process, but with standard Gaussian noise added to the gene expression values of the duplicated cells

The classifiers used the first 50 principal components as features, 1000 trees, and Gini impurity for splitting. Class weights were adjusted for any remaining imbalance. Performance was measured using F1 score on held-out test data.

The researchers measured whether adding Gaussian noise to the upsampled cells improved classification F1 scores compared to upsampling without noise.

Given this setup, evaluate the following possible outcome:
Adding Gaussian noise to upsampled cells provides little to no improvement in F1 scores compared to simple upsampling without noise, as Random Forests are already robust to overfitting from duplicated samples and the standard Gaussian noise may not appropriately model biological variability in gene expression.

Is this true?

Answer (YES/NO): NO